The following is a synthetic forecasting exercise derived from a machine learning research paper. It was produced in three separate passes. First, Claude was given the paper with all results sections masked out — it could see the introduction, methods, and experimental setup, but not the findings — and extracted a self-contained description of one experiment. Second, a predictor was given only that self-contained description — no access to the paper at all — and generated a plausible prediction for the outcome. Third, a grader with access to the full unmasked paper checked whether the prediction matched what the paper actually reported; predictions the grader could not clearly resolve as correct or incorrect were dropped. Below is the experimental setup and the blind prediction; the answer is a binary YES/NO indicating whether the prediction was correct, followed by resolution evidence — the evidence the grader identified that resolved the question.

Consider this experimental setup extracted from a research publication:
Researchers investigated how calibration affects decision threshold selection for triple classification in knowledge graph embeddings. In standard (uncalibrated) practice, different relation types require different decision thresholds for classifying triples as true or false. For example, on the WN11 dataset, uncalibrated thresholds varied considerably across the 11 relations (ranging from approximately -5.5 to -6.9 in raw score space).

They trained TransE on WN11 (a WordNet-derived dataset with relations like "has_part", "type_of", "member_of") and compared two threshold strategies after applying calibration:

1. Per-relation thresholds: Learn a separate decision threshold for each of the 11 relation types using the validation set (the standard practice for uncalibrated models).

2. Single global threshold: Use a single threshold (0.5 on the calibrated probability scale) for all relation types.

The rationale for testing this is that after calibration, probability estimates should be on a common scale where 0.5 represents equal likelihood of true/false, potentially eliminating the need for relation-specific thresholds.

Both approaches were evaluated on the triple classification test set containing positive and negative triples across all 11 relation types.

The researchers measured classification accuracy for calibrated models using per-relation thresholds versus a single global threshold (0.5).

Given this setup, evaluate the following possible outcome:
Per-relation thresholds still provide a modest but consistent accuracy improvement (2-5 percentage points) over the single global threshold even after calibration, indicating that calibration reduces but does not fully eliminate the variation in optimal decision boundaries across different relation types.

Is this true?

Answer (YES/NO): NO